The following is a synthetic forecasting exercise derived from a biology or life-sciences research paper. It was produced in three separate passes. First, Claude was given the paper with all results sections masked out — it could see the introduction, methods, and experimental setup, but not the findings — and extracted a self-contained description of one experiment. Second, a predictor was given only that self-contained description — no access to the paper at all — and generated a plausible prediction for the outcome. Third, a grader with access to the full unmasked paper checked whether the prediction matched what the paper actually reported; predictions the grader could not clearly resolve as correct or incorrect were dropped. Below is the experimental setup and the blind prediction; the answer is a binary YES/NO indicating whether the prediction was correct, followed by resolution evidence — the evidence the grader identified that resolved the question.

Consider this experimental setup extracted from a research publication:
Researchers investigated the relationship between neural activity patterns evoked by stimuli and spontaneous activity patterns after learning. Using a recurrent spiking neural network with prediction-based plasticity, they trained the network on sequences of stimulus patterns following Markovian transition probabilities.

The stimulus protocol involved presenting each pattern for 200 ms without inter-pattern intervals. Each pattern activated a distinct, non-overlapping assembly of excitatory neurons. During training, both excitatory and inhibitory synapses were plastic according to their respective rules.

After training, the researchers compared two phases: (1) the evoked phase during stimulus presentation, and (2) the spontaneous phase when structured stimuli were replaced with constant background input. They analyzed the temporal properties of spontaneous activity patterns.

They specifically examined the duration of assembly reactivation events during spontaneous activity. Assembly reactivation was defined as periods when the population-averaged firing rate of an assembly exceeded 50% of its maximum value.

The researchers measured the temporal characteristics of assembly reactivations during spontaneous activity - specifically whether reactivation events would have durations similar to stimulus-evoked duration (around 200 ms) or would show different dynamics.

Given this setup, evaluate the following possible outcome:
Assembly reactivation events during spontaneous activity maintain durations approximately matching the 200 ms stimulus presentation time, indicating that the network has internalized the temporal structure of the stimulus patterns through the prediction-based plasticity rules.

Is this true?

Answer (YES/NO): NO